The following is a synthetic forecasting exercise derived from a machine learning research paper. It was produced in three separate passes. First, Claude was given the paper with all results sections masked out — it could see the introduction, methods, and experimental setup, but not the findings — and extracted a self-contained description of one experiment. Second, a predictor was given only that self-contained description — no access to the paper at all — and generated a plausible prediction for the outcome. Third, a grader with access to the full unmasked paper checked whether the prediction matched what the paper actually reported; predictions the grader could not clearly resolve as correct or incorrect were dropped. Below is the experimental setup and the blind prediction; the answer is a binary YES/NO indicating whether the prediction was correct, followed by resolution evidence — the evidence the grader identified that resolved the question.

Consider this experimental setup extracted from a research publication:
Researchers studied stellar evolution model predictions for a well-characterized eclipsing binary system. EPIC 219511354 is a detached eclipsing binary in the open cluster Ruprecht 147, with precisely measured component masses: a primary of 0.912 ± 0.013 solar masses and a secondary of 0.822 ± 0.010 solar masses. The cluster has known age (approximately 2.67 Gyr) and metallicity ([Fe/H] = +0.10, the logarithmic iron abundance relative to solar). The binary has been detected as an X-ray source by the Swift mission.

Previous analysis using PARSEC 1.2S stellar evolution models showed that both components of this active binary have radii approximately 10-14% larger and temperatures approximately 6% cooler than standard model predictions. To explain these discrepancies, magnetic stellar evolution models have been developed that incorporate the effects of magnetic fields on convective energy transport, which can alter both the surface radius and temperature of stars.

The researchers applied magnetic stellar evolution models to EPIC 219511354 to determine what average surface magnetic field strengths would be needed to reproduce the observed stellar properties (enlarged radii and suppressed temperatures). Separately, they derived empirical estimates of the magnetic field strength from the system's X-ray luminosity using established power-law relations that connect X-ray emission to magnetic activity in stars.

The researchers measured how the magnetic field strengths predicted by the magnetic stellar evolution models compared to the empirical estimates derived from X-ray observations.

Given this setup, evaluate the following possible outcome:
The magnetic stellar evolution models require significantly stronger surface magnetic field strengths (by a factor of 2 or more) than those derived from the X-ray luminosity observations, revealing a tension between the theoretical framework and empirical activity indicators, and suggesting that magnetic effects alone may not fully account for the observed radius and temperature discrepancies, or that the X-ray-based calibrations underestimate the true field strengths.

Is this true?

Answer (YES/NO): NO